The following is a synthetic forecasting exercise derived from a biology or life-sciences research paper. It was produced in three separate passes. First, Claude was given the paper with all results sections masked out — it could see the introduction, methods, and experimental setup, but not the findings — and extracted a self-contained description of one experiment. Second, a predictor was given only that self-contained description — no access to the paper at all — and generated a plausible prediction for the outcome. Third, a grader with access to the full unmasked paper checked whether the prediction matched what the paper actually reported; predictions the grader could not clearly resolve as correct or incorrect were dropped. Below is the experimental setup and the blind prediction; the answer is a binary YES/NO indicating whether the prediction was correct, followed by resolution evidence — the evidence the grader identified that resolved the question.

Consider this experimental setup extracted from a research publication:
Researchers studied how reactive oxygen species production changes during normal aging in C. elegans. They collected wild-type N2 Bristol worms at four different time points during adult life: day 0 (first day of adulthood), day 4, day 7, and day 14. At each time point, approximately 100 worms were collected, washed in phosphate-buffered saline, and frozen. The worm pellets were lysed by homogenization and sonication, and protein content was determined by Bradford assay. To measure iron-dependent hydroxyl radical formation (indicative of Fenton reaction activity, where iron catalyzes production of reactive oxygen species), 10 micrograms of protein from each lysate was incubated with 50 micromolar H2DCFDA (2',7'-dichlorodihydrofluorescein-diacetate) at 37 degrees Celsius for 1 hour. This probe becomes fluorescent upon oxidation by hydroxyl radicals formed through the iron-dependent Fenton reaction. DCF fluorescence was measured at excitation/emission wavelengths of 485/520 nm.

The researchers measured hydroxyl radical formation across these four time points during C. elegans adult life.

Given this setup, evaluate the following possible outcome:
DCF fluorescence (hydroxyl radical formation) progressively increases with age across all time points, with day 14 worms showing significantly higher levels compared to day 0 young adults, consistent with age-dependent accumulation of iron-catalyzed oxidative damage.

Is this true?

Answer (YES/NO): YES